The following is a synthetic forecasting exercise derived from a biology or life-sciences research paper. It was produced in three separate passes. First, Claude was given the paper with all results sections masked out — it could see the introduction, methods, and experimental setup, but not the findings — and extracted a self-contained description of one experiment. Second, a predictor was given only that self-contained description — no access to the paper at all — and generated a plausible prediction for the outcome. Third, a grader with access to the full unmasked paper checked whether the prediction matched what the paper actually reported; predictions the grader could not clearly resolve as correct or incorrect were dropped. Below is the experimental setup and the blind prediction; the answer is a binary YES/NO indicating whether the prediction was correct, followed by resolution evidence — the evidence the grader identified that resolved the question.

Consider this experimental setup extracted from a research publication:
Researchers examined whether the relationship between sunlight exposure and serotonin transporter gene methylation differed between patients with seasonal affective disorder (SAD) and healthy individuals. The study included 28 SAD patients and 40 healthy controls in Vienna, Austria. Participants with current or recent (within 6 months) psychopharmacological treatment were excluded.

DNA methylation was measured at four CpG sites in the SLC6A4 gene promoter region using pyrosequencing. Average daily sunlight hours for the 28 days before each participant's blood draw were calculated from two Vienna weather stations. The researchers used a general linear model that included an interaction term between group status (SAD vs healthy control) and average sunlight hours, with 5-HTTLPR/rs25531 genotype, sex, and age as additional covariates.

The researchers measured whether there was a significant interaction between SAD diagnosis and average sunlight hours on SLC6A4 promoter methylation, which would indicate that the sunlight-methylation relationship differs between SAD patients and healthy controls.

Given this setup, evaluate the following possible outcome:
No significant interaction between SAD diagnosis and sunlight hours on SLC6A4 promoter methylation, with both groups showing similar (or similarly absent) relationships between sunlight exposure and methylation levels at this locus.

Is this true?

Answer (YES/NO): YES